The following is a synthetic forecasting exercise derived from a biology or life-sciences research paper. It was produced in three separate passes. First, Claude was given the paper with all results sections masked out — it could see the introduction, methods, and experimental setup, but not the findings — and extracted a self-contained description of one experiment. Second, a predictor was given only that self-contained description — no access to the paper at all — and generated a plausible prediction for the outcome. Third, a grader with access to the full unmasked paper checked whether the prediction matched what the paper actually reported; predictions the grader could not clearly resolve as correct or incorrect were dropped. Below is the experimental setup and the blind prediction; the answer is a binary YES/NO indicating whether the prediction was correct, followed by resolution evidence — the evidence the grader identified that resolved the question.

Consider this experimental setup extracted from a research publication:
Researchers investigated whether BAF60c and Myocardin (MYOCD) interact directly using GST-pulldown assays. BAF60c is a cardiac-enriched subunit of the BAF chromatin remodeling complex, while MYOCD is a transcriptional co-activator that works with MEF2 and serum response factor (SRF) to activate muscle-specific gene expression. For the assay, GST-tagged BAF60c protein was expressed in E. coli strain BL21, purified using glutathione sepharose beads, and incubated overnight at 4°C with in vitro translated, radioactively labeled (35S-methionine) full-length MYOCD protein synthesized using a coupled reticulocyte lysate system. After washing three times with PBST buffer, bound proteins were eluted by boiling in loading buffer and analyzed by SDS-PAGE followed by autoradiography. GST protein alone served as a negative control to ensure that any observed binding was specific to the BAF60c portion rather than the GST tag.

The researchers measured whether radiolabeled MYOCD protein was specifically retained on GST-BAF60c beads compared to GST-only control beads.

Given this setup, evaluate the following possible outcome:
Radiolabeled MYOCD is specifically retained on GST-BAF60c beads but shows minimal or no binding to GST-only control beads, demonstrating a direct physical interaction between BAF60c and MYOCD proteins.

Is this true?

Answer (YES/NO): YES